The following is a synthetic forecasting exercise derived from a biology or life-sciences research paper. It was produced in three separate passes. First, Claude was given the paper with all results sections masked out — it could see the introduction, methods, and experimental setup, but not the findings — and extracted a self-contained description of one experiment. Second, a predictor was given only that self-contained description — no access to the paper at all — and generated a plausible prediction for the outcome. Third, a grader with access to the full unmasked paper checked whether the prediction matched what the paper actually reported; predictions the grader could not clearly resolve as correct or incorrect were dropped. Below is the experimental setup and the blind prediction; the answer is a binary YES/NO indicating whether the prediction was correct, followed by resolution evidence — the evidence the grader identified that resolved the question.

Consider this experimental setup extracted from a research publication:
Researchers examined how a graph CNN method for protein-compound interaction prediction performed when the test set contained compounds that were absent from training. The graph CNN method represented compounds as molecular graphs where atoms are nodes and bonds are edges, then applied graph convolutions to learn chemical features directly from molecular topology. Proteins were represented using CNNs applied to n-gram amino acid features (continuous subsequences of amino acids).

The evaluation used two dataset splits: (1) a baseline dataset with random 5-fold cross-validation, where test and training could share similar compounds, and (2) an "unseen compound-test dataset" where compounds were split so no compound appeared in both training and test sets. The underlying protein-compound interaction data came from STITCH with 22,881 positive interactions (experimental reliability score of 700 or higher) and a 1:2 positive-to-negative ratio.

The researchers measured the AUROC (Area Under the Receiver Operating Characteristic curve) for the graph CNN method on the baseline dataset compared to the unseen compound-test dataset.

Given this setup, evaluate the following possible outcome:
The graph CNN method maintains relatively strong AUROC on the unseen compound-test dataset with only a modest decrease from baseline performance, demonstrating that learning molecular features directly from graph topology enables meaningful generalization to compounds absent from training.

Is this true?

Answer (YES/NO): NO